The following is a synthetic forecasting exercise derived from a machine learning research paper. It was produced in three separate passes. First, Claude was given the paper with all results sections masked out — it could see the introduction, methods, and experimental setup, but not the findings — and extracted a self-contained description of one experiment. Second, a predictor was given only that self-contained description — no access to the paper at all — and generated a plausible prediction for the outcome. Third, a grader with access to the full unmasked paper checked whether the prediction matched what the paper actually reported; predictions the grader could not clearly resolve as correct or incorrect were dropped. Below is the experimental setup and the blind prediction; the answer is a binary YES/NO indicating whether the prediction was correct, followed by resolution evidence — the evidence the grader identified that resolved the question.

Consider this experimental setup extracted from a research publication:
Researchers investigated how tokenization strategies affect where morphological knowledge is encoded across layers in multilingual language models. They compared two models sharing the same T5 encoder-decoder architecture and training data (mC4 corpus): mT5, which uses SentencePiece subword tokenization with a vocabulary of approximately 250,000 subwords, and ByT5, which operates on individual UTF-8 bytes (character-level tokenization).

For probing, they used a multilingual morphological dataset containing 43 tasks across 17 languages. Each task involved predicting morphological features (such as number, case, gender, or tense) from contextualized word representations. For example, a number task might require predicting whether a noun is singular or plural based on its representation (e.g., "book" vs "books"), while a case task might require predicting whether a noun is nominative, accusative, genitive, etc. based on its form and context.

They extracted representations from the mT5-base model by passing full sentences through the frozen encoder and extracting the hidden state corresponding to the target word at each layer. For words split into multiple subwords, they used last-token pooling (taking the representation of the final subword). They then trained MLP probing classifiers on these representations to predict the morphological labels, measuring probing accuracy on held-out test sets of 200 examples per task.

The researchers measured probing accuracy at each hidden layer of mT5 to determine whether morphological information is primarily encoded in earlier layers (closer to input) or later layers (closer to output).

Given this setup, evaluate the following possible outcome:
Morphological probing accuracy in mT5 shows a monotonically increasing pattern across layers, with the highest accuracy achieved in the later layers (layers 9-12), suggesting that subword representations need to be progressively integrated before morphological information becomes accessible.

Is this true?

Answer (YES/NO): NO